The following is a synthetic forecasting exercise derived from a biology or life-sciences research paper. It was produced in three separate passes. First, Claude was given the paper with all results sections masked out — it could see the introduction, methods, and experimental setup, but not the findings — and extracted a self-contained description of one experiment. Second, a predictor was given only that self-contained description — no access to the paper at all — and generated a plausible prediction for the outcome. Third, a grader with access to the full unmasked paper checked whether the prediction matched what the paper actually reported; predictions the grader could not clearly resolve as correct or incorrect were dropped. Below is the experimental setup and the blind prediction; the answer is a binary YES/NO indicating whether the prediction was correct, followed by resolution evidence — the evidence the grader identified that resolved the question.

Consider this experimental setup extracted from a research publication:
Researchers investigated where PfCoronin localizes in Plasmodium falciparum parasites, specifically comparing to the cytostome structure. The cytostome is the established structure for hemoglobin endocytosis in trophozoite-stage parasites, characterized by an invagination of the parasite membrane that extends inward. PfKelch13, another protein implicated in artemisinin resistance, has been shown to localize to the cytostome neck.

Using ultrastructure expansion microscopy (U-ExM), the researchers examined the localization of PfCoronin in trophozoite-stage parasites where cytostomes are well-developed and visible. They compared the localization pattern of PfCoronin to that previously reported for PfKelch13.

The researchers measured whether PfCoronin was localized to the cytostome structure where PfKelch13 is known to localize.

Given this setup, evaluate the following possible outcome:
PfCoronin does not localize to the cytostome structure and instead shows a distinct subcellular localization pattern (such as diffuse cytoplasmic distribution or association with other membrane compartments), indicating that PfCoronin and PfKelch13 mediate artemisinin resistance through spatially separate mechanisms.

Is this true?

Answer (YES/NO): YES